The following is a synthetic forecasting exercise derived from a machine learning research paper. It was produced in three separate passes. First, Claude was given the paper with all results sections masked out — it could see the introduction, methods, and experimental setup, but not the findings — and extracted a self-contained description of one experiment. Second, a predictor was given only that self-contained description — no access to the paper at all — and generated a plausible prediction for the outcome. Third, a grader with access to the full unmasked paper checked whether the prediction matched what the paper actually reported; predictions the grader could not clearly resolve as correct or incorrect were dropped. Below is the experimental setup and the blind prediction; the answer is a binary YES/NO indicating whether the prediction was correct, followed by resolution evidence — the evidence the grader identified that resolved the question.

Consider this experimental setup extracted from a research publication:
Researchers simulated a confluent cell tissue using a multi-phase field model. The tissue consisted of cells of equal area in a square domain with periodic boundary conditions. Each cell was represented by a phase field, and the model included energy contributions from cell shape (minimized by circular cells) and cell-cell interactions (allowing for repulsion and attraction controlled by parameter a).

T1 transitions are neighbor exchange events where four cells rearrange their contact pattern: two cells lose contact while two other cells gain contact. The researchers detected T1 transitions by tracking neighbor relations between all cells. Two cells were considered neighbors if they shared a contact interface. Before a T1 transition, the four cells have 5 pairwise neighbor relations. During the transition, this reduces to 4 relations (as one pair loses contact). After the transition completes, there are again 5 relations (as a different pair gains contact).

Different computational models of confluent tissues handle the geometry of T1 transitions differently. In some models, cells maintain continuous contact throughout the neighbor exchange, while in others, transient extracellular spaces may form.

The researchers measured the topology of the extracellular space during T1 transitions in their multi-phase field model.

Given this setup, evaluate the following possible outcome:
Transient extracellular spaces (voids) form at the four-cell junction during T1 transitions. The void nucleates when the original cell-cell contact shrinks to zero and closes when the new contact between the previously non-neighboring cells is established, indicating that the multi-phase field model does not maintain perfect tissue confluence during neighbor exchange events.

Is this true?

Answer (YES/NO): YES